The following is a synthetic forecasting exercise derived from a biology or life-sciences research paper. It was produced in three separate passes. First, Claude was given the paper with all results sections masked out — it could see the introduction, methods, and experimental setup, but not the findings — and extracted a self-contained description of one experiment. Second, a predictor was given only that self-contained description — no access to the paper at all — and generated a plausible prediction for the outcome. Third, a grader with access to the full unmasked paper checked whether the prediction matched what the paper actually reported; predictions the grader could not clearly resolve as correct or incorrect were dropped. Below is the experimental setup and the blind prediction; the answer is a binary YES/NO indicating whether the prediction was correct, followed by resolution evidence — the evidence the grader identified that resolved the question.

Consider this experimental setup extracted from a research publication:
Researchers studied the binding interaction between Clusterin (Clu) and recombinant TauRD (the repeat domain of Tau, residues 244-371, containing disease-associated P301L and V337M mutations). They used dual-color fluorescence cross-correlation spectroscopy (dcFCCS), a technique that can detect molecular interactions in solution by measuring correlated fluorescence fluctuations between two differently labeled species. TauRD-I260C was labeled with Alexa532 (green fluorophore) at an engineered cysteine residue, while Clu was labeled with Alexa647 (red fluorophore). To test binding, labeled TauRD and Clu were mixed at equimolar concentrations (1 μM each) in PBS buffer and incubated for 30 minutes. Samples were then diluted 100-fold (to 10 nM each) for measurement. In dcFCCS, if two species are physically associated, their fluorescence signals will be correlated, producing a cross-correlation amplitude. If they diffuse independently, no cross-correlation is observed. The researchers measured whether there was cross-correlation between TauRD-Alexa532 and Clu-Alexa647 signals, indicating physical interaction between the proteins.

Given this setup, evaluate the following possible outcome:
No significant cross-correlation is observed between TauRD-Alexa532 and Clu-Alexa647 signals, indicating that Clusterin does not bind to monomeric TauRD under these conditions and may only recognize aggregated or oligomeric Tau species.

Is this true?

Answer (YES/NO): YES